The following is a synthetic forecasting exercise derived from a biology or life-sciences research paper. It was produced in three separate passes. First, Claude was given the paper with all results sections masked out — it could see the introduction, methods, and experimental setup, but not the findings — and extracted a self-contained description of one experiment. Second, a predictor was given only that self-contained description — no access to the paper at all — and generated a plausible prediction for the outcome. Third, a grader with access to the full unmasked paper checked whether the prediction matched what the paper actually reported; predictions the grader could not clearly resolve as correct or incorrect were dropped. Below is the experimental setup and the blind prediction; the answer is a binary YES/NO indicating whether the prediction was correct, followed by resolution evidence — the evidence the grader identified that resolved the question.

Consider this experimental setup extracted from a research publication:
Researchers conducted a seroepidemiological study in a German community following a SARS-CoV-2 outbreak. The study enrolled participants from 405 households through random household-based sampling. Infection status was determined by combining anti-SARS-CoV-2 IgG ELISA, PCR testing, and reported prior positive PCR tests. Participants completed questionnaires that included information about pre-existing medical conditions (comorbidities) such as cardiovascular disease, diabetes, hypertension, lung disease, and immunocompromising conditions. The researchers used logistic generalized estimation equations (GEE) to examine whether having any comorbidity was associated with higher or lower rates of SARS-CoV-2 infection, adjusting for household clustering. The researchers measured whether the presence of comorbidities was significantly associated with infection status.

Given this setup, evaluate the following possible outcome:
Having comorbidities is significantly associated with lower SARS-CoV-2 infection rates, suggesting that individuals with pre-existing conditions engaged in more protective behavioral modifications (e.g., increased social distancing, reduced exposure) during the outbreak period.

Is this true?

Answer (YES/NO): NO